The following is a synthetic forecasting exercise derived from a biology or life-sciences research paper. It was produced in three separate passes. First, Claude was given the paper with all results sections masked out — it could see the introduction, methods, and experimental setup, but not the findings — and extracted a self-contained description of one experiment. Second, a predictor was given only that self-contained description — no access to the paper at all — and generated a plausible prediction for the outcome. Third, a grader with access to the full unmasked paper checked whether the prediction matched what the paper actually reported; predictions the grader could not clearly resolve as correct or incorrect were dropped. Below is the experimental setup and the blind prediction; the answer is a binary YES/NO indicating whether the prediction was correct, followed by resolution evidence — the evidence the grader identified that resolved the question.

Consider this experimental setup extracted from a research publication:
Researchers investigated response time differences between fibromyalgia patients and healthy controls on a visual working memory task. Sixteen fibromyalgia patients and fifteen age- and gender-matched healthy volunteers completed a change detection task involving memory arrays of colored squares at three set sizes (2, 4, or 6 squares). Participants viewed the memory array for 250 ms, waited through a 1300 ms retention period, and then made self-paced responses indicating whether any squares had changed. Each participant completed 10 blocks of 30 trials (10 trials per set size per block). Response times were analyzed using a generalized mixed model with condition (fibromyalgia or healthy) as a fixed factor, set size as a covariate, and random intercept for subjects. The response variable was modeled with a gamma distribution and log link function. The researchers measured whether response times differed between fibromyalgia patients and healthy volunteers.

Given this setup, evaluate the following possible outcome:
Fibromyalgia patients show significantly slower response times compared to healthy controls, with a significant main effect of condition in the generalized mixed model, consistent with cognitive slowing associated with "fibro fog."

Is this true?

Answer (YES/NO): NO